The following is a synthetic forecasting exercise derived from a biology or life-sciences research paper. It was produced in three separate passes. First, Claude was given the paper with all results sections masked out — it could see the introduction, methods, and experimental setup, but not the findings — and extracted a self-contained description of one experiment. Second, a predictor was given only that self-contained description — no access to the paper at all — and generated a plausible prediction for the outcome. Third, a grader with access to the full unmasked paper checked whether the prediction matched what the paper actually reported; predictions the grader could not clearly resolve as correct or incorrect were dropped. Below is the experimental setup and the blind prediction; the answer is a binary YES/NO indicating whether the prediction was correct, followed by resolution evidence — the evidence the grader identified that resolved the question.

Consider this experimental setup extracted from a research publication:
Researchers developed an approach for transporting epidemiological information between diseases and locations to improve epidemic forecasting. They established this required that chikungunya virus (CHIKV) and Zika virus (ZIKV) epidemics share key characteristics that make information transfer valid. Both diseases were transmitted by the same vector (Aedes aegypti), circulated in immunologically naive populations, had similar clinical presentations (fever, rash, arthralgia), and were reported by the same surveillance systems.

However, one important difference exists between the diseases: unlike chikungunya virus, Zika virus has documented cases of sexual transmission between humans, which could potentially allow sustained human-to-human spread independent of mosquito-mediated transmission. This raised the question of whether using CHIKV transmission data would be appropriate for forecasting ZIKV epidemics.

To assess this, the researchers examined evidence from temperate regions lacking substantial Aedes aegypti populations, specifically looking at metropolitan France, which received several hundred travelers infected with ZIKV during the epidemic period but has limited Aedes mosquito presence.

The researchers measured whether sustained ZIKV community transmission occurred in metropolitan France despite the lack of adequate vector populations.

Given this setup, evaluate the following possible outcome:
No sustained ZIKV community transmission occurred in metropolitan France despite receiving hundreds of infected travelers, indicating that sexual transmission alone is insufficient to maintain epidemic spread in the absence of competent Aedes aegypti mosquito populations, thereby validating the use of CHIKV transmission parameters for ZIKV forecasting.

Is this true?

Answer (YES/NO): YES